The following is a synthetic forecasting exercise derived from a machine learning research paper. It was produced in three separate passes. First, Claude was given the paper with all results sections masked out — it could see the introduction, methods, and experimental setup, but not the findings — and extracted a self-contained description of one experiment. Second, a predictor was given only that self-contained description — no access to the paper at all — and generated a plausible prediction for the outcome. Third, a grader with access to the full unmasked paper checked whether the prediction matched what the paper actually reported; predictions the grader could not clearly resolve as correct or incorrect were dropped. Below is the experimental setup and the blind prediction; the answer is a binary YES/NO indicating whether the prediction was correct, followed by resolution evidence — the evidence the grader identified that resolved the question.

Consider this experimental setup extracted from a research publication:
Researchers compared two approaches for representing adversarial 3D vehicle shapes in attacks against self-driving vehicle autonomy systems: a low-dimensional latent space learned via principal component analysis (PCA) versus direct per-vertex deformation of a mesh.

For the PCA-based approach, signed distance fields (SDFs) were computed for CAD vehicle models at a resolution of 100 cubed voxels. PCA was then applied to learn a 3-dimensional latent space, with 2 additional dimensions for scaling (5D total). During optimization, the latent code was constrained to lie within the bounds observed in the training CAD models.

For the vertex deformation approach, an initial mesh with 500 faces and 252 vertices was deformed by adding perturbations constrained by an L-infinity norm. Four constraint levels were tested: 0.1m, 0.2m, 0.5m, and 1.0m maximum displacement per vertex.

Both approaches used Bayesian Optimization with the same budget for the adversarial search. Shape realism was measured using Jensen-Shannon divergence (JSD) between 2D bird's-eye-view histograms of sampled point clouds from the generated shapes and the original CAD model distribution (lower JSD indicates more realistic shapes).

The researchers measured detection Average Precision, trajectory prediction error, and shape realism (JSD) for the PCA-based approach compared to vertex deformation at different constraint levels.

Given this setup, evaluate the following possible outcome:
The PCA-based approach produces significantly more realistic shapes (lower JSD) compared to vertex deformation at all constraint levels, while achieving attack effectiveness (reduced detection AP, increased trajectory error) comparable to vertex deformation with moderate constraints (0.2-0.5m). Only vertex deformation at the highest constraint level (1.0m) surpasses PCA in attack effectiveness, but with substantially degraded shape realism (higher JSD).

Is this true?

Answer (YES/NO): NO